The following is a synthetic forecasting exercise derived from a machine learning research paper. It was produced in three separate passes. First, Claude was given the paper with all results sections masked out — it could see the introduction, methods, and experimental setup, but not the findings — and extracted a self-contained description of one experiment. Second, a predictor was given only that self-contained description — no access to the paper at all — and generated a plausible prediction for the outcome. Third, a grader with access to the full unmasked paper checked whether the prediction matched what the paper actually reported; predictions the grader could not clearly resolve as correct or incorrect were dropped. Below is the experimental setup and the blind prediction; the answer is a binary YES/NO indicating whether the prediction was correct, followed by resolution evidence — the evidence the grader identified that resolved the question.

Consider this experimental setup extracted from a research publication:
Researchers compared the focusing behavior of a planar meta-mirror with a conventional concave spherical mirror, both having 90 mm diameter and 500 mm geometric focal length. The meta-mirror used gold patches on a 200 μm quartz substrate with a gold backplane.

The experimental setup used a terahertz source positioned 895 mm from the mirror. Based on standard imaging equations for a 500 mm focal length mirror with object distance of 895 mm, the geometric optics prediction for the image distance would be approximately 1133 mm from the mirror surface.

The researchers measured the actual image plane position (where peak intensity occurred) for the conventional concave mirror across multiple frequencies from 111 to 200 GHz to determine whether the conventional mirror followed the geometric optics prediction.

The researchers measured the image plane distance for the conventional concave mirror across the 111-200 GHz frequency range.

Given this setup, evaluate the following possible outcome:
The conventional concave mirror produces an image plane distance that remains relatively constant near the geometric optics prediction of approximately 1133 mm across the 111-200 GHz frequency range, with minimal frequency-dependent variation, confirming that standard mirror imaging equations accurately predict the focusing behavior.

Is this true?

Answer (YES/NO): NO